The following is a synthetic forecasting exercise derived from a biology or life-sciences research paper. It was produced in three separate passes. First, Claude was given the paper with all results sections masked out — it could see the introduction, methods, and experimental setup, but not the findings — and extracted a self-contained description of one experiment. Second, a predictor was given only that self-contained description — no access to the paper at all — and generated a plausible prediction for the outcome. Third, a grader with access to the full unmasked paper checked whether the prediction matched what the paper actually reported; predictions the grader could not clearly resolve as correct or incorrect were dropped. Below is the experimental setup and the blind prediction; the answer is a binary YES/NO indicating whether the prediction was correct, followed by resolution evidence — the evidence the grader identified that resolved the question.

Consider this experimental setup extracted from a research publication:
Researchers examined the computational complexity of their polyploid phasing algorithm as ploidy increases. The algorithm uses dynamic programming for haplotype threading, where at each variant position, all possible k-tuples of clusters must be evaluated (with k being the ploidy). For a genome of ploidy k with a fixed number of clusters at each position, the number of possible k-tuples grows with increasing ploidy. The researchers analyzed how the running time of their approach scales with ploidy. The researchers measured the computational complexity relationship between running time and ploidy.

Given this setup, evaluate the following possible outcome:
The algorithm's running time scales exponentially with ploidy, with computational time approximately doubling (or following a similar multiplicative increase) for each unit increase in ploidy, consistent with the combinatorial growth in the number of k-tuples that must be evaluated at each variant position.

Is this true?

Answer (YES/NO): YES